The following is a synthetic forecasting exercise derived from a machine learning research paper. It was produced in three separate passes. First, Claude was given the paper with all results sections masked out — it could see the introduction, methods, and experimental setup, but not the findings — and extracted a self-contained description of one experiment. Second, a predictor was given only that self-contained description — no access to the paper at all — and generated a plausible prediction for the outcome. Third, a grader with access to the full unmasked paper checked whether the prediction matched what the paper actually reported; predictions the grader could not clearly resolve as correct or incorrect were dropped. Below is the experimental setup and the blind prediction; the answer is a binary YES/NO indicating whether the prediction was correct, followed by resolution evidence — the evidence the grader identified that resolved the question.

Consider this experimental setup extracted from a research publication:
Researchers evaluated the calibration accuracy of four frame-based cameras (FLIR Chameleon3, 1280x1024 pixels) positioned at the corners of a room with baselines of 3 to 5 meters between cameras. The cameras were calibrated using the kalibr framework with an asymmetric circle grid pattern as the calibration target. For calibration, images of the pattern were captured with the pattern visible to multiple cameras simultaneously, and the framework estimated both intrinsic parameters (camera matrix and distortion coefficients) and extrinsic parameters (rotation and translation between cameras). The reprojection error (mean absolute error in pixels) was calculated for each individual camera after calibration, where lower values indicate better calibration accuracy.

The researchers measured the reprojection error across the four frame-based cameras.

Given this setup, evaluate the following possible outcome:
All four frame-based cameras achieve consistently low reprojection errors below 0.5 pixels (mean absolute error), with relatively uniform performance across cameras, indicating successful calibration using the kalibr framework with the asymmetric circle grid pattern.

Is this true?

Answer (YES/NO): NO